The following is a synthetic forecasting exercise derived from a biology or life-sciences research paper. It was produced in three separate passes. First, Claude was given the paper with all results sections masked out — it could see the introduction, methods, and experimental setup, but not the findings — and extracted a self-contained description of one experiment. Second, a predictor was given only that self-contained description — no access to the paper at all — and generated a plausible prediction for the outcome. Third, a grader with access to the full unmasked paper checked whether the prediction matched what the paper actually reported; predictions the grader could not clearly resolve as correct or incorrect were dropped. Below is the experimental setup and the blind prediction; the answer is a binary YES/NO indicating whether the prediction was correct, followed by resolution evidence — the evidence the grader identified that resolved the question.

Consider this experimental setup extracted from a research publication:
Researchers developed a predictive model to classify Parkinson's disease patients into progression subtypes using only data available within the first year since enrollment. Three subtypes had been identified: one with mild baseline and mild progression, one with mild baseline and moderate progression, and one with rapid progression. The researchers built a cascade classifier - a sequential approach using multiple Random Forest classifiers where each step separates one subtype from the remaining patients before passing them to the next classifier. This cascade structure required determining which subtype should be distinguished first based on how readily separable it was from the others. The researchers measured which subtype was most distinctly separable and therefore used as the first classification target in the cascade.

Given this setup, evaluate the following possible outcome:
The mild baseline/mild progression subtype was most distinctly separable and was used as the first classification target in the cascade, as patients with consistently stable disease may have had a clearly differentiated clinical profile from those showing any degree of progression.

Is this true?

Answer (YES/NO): NO